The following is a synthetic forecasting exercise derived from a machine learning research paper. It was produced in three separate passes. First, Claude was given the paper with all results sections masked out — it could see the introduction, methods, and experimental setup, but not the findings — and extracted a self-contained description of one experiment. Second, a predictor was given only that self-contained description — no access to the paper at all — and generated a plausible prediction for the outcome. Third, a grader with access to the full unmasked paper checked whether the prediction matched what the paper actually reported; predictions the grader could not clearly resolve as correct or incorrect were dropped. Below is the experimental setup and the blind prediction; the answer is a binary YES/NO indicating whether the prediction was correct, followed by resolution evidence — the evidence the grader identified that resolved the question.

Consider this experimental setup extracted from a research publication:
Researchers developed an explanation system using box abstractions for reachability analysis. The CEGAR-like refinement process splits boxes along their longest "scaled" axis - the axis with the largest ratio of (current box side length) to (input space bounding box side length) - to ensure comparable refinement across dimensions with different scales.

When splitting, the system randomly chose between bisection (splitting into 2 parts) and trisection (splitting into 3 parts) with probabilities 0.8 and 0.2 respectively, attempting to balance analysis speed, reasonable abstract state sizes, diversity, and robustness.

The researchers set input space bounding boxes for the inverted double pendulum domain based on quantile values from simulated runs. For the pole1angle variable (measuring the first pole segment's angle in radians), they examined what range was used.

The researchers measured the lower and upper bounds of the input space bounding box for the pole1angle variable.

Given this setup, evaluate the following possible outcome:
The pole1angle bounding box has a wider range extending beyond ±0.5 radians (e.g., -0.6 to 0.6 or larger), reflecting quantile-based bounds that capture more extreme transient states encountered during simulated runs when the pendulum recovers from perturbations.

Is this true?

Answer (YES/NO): NO